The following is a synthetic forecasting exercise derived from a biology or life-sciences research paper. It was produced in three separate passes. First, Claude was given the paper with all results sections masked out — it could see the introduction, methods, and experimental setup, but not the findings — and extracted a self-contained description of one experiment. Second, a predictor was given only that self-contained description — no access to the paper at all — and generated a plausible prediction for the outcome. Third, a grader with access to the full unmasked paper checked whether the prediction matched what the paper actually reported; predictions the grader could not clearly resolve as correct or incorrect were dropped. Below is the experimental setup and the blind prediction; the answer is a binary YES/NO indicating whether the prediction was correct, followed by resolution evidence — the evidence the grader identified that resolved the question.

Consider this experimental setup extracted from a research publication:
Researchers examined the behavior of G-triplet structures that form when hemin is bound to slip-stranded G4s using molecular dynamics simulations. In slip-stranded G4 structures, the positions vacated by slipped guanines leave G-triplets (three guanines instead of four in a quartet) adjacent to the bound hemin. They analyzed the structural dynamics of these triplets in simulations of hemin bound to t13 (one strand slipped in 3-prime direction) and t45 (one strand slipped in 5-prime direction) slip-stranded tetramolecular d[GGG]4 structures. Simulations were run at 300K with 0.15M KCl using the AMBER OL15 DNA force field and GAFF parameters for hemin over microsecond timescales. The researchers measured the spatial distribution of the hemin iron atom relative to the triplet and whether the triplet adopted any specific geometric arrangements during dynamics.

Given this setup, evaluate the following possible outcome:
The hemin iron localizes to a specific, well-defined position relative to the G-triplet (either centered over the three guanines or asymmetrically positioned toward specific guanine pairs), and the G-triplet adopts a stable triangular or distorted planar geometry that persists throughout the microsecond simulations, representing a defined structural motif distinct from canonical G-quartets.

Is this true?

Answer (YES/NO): YES